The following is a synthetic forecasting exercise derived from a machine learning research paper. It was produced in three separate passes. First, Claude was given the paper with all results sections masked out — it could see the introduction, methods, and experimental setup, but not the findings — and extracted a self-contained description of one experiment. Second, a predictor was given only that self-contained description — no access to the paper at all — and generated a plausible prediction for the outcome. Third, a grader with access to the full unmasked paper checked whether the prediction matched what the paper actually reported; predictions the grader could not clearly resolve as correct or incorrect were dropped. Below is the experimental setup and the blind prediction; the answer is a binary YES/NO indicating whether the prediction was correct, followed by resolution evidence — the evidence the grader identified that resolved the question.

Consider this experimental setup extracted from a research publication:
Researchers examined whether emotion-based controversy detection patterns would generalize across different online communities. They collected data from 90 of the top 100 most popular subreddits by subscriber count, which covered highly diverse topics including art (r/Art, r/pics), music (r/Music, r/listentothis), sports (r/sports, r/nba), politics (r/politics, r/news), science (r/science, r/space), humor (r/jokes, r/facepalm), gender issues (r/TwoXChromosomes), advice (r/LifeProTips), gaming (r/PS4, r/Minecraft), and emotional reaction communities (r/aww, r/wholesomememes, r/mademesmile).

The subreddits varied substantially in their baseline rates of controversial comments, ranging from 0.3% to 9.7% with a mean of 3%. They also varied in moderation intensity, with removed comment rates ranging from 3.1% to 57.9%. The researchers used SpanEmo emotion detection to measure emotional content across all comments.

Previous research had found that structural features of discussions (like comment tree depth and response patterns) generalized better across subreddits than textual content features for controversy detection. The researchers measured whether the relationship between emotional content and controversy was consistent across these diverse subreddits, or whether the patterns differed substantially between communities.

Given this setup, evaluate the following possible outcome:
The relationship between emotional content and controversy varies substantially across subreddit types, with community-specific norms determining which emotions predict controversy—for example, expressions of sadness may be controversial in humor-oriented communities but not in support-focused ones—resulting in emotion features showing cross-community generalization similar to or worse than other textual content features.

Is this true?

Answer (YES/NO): NO